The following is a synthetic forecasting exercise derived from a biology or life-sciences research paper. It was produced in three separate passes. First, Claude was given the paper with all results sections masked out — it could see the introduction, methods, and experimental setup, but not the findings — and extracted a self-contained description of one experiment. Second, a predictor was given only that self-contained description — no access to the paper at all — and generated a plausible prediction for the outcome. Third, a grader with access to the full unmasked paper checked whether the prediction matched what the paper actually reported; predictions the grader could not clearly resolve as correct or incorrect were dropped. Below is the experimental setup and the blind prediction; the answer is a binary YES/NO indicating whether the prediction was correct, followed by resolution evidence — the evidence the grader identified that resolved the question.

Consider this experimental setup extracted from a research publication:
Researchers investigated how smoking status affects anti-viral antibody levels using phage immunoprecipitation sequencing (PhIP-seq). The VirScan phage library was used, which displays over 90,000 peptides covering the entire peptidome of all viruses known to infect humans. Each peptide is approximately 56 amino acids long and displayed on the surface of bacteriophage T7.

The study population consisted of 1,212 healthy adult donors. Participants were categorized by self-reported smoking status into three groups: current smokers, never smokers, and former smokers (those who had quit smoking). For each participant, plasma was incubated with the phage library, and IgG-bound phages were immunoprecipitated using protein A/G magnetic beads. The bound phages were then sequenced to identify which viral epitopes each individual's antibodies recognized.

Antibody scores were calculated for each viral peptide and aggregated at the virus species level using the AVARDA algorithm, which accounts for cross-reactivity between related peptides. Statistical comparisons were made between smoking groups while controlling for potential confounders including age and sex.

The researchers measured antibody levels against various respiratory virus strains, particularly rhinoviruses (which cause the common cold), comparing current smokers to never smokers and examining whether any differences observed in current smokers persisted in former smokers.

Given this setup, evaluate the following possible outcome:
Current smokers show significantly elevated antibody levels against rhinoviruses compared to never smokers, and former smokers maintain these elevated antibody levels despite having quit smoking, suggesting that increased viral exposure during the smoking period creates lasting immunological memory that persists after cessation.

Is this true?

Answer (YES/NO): NO